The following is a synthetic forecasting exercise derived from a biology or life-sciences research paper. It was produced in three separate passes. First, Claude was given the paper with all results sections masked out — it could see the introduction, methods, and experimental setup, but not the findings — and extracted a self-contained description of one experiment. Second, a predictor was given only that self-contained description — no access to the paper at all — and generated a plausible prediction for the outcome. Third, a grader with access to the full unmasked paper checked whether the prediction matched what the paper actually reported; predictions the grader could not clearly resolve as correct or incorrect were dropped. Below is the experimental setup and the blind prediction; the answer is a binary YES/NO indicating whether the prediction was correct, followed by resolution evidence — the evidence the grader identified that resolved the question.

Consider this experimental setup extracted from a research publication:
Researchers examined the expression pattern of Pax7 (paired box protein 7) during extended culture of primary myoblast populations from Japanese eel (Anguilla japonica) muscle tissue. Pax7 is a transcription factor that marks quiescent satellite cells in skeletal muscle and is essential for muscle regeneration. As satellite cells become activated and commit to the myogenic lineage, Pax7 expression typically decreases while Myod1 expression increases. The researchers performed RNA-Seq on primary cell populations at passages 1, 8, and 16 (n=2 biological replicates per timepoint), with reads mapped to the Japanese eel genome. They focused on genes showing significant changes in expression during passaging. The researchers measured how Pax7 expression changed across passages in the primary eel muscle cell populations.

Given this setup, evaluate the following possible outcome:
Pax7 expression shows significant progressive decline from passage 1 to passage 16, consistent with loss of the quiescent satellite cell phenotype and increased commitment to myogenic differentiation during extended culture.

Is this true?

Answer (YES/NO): NO